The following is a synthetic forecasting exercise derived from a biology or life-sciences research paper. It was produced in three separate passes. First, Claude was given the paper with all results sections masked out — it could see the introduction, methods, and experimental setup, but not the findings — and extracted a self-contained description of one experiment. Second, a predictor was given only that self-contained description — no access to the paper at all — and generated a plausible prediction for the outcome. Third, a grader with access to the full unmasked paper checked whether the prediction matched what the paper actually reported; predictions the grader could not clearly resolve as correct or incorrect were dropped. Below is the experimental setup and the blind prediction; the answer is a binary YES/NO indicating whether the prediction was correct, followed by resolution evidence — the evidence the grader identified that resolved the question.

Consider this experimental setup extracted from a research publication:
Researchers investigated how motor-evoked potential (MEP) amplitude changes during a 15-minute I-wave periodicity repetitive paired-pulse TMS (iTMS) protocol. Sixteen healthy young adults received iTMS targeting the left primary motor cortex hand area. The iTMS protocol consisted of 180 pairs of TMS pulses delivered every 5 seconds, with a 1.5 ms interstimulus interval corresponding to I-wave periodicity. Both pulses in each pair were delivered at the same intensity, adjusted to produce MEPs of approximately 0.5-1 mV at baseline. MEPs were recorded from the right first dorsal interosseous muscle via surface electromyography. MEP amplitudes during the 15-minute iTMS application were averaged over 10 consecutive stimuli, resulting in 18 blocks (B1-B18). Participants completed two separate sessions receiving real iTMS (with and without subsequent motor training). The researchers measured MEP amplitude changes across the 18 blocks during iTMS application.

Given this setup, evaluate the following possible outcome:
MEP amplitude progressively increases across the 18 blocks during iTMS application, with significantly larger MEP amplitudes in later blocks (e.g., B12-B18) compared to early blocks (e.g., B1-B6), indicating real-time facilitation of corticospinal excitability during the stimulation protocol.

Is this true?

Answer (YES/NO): NO